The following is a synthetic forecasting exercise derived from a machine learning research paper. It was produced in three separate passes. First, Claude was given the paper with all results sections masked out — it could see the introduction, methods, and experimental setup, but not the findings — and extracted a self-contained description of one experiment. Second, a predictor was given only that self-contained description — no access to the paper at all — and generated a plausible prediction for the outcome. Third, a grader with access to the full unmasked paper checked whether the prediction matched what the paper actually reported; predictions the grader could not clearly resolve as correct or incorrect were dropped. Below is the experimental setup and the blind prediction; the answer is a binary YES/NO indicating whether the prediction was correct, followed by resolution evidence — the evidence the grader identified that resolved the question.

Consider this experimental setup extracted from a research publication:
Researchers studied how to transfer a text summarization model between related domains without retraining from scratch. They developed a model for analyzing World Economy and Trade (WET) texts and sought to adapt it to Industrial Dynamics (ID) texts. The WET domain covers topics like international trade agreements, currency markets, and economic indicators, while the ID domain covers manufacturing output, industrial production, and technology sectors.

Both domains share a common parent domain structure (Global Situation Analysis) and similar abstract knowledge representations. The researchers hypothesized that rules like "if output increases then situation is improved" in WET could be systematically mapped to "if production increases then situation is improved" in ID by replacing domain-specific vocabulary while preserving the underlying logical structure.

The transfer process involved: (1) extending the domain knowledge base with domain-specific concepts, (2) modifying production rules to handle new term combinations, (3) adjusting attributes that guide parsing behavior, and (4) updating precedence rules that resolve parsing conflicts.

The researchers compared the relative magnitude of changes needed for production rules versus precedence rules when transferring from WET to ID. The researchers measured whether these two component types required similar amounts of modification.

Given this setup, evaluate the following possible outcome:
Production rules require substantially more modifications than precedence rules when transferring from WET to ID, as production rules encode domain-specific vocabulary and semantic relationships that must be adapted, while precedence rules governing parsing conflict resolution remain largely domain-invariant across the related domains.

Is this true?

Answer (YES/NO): NO